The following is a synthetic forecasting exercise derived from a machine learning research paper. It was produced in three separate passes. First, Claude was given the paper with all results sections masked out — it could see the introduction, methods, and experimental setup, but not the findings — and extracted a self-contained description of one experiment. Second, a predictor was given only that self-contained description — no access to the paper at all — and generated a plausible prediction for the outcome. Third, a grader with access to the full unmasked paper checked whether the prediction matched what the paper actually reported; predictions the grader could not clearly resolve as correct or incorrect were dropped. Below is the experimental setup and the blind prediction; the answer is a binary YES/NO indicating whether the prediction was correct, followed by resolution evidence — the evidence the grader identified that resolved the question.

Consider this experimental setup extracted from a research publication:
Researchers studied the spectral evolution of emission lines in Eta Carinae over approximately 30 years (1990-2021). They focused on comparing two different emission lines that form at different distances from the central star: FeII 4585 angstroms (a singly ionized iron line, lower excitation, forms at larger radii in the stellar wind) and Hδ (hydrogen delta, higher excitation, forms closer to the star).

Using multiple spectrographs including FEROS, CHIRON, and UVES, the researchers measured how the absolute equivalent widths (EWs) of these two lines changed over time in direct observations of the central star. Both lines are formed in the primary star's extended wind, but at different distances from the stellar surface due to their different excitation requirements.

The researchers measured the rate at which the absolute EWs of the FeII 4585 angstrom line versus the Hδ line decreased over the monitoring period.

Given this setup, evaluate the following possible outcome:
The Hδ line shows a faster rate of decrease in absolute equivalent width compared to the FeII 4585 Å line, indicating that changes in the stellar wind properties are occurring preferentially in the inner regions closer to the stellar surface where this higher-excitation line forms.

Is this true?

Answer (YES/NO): NO